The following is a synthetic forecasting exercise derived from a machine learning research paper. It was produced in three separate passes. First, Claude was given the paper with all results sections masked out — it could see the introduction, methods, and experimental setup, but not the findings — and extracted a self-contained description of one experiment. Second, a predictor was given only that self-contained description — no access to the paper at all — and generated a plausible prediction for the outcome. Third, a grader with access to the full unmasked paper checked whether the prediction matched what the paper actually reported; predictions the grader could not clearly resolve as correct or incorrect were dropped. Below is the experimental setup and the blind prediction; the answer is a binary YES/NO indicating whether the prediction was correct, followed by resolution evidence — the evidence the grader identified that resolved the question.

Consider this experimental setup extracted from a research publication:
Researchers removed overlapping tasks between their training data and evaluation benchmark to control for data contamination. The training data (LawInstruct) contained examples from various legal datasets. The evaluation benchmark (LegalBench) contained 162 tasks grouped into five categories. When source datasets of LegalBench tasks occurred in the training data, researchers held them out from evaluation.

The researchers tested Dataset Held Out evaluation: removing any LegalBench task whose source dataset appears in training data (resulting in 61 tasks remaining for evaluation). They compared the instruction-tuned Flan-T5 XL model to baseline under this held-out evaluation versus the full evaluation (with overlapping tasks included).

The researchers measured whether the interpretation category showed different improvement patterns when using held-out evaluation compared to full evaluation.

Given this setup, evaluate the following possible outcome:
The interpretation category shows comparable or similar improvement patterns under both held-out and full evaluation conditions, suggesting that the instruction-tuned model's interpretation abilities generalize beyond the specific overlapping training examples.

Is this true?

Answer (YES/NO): NO